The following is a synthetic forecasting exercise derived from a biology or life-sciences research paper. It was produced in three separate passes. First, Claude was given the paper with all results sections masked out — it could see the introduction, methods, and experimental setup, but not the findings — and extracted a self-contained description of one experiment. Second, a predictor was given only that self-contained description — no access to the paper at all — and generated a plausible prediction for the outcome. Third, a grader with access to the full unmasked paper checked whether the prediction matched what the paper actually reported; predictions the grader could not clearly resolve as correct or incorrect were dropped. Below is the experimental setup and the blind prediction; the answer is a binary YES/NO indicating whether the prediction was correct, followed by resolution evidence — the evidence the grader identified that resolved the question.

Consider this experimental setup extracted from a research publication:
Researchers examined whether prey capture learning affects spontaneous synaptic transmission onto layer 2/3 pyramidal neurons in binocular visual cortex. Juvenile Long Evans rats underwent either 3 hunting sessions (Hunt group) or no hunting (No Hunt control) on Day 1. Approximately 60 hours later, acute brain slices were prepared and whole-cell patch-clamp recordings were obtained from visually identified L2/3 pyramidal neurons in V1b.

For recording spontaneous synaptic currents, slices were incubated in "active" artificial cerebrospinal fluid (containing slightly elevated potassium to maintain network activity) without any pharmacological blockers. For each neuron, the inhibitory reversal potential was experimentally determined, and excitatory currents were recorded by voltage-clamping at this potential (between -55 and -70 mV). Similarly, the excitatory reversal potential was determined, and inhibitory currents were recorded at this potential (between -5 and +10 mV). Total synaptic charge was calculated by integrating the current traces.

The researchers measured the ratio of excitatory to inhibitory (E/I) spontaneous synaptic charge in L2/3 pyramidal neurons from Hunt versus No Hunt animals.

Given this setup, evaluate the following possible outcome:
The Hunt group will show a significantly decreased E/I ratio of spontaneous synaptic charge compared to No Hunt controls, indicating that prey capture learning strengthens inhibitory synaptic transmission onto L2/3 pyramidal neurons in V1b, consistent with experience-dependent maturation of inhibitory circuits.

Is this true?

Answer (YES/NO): NO